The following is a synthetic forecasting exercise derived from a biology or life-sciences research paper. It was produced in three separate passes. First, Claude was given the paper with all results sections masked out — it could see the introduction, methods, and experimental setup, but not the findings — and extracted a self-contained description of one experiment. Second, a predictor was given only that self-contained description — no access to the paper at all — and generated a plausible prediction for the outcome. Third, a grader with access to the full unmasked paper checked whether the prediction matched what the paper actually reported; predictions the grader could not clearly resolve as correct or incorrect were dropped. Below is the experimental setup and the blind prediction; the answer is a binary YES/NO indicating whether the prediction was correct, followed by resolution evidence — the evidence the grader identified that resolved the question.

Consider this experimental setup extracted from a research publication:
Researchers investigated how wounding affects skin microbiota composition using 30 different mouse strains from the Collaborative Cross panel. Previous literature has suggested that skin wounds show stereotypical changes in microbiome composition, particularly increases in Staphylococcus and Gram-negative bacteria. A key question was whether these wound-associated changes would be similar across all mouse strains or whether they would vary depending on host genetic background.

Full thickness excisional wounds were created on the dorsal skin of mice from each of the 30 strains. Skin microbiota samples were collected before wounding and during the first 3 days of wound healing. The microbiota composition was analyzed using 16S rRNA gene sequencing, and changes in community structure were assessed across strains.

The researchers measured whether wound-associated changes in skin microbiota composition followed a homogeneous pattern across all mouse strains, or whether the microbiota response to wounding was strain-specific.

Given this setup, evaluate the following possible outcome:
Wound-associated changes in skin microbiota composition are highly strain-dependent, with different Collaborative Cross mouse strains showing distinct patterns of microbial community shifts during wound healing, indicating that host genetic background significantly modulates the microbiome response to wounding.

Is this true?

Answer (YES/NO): YES